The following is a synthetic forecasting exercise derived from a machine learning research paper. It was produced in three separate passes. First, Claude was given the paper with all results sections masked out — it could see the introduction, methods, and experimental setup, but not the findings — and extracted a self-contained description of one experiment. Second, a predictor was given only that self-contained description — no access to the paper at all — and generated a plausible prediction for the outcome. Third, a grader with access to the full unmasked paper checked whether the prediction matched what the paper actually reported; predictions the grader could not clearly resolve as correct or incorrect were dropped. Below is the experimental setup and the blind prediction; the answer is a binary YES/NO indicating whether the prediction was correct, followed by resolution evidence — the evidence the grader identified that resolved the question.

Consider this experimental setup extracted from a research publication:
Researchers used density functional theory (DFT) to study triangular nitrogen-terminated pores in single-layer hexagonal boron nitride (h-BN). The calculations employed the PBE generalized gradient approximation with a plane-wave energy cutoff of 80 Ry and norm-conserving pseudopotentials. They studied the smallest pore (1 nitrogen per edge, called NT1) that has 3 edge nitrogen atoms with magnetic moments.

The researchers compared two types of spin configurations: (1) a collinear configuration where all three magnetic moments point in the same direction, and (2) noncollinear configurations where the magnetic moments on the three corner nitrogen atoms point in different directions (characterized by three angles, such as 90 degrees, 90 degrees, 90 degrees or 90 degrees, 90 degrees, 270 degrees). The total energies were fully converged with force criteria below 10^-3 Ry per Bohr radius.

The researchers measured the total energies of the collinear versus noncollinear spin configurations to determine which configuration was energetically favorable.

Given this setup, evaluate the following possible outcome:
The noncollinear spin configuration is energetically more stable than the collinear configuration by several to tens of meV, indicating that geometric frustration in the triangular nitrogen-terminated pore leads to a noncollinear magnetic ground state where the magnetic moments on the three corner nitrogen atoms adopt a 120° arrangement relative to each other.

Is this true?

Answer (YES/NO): NO